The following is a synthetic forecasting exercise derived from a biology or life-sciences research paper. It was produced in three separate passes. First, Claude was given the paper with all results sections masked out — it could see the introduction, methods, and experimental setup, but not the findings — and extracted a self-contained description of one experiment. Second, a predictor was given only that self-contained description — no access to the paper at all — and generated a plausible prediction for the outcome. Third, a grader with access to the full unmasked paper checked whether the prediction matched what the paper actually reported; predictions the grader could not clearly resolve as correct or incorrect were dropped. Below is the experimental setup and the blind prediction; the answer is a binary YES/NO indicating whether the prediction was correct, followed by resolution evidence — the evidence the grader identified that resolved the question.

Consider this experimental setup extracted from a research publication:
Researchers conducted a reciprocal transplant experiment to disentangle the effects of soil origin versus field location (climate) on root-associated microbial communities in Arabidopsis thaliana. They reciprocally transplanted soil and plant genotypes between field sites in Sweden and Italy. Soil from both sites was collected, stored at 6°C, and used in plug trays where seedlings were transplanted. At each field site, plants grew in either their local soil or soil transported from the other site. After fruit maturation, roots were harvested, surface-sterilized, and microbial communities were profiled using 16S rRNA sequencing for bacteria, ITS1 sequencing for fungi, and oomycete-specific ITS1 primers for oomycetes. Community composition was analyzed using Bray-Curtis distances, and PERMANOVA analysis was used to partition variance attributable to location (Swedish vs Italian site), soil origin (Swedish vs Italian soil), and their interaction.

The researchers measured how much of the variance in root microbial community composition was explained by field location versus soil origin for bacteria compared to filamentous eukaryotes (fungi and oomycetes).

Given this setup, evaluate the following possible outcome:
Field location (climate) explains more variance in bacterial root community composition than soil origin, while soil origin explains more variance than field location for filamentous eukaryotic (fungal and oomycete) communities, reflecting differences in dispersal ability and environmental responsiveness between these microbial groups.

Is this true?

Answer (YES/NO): NO